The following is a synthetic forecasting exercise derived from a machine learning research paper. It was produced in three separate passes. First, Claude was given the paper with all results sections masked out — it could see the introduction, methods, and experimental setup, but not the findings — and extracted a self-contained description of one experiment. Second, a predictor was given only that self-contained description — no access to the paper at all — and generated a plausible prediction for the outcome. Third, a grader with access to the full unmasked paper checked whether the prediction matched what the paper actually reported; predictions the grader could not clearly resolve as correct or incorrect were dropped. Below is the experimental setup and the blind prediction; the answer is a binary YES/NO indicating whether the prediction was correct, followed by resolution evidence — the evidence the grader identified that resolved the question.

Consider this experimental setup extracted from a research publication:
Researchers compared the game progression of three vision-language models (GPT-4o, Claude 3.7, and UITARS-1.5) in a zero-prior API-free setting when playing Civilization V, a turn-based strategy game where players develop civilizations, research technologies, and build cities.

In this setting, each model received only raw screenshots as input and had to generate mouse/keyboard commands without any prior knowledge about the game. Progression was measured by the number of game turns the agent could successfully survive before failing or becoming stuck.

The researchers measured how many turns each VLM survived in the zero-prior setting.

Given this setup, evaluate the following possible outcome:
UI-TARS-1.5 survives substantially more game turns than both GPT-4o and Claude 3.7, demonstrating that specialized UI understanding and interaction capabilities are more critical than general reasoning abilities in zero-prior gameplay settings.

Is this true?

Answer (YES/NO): NO